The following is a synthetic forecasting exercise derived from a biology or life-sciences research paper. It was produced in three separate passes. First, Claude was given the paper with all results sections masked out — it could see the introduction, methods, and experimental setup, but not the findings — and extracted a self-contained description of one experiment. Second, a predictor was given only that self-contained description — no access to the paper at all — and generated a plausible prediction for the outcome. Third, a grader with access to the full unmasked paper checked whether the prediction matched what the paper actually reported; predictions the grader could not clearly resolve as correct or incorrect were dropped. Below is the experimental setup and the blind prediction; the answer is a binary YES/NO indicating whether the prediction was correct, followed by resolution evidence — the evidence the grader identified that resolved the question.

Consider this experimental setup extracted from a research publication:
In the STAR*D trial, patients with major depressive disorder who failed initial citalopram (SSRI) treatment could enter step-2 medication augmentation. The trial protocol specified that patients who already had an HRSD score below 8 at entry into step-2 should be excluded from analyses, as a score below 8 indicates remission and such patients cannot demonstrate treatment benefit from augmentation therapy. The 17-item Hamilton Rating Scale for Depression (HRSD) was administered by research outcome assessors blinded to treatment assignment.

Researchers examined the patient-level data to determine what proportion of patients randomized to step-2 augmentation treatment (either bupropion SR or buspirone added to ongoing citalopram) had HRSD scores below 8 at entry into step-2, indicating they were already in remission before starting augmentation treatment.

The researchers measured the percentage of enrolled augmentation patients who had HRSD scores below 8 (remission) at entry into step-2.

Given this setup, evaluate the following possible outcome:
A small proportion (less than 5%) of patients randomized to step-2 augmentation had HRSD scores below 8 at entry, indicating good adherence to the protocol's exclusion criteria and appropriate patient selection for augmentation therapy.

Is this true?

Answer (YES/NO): NO